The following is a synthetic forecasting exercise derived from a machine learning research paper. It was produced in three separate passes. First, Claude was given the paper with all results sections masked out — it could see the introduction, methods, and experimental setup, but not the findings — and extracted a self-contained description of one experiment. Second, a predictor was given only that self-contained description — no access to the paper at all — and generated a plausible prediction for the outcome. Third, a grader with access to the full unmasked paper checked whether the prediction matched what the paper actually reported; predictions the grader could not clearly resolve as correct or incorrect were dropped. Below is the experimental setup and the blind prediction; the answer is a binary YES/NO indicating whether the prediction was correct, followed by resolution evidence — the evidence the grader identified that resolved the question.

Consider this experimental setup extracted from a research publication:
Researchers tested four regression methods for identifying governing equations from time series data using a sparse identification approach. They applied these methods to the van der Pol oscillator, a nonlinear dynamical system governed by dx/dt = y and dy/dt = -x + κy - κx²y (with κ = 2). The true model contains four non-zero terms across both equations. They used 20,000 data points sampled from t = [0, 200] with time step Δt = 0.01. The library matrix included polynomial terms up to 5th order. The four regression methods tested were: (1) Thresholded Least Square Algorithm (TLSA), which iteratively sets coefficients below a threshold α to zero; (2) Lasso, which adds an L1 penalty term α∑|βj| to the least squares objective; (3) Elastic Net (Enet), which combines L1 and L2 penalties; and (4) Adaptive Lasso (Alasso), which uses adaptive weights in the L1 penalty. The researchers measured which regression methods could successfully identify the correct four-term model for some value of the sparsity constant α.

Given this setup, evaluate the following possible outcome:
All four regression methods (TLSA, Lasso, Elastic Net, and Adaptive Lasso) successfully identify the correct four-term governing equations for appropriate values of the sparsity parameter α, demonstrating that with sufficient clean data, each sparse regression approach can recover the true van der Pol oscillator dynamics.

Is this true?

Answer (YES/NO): NO